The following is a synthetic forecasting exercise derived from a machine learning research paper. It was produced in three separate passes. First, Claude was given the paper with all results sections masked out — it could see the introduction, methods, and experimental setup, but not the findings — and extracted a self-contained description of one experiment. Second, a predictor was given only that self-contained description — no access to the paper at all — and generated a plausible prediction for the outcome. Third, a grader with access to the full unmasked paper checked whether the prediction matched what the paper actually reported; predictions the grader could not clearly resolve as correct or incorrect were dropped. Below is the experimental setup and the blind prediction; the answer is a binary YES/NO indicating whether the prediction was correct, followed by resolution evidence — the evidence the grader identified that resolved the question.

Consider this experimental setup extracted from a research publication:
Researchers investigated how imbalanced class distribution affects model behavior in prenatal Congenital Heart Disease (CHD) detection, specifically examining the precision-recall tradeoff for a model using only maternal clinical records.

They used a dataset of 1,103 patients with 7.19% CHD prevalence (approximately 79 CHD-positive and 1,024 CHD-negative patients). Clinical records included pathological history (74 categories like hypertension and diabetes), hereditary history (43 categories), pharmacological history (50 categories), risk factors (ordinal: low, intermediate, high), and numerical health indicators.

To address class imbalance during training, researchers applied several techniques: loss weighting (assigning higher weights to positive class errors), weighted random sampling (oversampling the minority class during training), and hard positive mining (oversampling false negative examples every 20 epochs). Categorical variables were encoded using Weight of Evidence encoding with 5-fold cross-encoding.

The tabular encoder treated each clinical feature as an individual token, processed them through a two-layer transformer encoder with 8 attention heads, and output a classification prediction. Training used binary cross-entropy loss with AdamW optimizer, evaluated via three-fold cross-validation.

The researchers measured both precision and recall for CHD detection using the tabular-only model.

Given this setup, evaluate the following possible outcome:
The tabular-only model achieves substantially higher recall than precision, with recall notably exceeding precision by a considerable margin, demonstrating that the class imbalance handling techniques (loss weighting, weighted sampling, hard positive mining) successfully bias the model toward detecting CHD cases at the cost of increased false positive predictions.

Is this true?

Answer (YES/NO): YES